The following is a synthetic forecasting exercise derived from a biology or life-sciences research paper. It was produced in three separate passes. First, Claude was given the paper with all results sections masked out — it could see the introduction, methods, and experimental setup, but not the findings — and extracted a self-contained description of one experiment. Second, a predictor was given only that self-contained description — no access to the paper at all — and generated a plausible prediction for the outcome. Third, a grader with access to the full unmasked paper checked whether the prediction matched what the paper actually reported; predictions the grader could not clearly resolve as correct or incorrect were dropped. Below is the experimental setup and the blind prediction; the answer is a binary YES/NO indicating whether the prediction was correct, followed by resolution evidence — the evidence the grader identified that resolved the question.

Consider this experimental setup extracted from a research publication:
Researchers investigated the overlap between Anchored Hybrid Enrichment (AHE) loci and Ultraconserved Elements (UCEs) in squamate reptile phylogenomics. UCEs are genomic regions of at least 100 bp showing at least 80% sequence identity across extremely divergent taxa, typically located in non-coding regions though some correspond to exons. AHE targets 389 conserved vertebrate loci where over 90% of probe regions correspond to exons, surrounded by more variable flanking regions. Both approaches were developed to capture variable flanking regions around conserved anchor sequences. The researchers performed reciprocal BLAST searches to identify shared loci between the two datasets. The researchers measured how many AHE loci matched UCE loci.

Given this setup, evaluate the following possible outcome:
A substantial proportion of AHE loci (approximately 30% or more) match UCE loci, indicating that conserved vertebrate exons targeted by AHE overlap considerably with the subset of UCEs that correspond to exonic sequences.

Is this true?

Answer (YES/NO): NO